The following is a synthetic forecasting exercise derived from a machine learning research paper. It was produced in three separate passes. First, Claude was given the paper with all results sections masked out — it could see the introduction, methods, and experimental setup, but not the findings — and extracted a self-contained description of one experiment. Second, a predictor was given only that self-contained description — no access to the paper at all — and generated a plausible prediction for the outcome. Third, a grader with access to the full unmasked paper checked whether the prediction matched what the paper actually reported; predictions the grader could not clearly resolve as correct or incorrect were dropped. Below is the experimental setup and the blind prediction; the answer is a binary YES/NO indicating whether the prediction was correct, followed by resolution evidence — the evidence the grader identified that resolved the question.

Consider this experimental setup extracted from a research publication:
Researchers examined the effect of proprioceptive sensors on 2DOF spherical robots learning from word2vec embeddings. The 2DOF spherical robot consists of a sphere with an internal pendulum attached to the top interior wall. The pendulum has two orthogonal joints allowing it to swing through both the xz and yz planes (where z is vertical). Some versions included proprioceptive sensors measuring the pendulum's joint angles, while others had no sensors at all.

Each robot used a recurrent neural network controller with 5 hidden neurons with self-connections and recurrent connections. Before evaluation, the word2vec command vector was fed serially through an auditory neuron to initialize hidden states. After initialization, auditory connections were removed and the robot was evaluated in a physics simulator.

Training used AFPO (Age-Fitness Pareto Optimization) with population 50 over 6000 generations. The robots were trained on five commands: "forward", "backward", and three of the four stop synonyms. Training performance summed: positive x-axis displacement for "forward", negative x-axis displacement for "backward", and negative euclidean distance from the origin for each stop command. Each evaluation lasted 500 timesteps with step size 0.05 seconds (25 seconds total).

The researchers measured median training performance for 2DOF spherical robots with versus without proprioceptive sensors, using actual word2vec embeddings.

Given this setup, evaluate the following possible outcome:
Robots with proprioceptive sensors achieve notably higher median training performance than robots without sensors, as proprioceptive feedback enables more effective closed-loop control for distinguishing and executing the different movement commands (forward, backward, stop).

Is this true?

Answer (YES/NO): YES